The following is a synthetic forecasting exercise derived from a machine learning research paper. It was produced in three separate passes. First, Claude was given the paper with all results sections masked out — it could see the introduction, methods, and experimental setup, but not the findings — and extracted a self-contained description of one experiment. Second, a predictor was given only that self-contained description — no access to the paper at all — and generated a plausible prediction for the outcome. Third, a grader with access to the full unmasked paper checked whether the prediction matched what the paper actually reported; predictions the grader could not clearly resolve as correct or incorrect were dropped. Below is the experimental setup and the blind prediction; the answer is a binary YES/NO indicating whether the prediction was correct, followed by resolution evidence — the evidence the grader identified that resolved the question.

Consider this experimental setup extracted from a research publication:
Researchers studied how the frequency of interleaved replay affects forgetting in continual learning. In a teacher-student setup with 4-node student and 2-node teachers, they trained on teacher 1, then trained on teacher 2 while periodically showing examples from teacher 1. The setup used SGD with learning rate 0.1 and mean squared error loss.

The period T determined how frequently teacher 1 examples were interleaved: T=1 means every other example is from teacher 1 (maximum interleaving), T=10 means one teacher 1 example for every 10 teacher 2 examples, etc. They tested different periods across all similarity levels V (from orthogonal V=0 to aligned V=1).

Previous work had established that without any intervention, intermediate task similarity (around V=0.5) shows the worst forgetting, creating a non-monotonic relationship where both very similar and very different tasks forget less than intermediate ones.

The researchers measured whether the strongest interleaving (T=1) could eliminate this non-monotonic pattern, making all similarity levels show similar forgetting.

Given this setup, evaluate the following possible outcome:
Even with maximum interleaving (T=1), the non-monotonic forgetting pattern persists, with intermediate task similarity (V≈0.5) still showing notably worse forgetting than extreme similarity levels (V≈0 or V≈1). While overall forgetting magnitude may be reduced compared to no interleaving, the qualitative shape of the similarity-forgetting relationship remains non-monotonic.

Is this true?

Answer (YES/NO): YES